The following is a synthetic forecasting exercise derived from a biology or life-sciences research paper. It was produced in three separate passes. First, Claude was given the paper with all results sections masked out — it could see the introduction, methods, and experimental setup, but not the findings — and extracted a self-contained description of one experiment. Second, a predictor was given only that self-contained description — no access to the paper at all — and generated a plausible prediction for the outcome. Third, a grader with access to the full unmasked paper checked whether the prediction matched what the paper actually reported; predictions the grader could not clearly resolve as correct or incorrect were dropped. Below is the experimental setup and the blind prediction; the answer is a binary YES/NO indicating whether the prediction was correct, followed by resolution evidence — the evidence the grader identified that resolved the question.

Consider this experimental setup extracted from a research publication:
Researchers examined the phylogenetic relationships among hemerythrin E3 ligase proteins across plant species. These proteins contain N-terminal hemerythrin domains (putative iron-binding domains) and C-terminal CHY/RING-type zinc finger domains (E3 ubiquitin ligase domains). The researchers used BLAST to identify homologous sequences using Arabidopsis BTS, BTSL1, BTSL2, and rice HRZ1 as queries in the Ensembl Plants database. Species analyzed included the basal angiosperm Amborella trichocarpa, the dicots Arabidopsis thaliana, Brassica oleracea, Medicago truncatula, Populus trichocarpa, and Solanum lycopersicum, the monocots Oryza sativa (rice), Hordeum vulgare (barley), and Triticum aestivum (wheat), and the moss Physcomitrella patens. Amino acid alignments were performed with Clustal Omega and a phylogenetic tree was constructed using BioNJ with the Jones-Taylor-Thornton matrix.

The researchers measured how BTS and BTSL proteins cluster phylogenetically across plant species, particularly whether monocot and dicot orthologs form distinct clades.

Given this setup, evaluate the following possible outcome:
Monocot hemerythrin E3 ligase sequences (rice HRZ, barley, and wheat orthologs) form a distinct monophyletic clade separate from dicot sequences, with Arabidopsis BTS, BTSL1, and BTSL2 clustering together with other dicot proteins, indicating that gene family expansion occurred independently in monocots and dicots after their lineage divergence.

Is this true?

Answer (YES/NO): NO